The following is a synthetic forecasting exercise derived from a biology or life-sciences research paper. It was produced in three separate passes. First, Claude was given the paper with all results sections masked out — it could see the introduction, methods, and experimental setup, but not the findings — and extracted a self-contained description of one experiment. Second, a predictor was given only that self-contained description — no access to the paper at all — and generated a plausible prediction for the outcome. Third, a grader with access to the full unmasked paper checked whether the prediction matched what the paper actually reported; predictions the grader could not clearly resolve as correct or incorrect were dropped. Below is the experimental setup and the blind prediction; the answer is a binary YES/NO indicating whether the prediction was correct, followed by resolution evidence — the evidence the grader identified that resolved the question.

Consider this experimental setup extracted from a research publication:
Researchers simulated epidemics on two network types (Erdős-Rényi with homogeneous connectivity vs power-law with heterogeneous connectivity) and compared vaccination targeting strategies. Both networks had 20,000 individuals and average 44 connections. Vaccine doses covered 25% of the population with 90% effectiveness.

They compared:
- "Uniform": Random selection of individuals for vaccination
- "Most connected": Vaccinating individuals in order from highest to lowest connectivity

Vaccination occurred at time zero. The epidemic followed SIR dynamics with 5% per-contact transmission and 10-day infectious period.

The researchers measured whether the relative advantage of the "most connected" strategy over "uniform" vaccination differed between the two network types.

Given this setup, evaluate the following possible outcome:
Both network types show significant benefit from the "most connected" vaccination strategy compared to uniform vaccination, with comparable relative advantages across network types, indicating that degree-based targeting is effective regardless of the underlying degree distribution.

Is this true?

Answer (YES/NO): NO